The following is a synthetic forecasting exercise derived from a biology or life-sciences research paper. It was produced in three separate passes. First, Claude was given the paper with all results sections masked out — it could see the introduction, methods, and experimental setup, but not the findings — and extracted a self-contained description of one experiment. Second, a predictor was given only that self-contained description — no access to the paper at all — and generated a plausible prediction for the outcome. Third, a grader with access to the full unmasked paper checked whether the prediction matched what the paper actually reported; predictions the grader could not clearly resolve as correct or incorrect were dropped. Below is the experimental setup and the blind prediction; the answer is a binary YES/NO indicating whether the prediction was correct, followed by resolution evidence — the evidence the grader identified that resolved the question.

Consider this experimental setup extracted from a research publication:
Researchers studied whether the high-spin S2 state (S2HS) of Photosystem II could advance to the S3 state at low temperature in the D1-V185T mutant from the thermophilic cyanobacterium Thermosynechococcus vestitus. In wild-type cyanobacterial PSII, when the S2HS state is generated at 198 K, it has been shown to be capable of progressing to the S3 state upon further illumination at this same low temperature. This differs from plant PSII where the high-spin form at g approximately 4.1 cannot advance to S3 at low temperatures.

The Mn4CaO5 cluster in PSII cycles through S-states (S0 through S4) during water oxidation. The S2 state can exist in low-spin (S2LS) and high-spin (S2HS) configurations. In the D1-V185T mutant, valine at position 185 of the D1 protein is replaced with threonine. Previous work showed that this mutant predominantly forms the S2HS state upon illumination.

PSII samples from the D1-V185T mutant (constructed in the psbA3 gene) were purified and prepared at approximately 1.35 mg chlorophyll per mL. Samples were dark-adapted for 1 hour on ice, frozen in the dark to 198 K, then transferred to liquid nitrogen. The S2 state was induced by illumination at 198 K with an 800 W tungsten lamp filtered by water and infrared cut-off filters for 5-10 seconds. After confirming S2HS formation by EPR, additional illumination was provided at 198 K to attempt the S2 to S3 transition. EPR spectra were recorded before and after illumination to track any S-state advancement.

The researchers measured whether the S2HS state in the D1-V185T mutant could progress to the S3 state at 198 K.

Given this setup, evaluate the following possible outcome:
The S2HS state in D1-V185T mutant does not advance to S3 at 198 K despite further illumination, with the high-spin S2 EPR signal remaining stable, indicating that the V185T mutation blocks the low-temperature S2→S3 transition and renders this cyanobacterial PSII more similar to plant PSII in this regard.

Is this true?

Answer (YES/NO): YES